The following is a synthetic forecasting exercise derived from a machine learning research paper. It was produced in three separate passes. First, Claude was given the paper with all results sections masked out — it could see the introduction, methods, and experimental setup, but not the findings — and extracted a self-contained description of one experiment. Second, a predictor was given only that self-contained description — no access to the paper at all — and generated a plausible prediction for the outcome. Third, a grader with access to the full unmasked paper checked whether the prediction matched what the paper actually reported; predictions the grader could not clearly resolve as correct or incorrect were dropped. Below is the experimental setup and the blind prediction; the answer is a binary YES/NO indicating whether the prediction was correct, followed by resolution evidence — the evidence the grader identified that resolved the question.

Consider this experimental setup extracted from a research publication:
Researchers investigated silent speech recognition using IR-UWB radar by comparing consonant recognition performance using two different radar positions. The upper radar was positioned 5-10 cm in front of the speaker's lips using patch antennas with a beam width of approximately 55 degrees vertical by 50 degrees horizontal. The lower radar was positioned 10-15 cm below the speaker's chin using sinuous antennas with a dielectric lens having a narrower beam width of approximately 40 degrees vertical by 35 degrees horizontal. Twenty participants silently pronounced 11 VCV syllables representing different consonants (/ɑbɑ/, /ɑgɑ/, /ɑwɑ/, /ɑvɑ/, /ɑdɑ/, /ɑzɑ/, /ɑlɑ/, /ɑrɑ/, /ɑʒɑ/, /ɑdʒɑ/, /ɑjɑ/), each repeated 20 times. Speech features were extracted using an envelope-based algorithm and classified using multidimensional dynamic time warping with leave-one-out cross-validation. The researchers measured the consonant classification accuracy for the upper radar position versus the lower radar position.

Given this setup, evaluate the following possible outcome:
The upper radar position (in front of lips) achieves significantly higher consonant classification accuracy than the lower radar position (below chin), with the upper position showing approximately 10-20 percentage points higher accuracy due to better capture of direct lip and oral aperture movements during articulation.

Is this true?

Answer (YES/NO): YES